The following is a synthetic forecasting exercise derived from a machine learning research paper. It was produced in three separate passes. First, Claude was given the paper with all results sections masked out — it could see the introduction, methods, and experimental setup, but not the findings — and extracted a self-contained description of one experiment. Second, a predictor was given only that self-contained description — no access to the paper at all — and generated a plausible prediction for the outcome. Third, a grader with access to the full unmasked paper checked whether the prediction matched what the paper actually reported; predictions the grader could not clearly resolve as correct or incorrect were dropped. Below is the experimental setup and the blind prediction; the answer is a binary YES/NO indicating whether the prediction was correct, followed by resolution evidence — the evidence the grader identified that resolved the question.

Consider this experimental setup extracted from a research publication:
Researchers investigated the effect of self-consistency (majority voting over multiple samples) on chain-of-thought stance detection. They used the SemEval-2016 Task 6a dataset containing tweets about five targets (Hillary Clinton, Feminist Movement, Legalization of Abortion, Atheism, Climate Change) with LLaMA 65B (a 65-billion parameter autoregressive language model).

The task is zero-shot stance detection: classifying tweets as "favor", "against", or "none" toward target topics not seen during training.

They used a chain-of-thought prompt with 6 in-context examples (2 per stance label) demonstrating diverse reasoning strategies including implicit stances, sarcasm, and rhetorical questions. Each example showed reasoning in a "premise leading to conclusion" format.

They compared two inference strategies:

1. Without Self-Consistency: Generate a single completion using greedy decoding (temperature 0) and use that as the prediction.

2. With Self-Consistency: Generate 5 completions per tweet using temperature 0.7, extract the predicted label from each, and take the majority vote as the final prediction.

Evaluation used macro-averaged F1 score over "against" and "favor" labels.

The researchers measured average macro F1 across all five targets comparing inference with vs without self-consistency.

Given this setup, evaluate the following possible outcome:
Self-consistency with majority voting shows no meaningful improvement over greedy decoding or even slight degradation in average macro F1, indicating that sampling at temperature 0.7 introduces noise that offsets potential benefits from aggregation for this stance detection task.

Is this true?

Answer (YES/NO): NO